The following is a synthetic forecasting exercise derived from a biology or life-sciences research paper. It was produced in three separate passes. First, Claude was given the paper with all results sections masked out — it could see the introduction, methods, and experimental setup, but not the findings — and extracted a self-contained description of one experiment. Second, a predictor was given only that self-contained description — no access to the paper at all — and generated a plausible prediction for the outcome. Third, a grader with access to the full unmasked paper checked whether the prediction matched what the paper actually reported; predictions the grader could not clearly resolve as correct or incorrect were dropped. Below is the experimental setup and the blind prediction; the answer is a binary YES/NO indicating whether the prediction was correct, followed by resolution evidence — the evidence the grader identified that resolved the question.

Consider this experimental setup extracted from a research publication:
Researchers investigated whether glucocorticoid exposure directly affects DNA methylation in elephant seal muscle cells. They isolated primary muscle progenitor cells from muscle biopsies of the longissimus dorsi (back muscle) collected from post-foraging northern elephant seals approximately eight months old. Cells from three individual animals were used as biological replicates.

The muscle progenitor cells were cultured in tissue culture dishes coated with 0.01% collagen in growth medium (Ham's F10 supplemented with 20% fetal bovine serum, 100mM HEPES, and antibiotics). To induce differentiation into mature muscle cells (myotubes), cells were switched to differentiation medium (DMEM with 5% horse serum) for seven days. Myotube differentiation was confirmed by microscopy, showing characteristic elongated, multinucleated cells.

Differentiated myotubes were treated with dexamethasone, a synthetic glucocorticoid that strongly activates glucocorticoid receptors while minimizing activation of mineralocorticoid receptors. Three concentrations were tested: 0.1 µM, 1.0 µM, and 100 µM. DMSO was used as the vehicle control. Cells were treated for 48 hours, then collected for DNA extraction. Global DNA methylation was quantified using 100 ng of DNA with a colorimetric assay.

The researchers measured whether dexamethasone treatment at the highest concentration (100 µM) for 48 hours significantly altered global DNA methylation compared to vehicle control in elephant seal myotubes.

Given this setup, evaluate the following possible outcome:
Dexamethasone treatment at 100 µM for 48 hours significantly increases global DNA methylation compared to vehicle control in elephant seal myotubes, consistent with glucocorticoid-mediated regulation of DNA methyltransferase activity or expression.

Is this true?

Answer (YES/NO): NO